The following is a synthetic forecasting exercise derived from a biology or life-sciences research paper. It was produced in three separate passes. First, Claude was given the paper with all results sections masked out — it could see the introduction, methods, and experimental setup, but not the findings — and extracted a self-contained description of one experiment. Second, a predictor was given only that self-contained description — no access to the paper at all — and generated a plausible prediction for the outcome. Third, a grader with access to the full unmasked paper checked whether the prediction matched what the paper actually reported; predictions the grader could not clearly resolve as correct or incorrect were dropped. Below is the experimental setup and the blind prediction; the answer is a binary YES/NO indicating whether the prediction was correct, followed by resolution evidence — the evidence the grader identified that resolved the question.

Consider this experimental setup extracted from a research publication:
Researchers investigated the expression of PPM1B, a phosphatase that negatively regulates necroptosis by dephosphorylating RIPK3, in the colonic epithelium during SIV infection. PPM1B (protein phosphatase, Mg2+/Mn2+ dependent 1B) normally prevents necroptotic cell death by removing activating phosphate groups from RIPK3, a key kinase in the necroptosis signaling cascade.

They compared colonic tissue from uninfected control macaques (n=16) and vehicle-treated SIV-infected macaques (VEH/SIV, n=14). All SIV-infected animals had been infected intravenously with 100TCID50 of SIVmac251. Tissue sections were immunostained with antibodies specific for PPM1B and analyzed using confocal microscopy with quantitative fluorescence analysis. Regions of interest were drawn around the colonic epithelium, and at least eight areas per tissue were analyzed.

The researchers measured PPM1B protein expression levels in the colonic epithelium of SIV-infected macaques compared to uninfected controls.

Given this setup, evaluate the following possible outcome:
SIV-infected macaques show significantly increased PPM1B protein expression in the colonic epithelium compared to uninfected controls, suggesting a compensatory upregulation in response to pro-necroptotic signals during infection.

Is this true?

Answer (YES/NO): YES